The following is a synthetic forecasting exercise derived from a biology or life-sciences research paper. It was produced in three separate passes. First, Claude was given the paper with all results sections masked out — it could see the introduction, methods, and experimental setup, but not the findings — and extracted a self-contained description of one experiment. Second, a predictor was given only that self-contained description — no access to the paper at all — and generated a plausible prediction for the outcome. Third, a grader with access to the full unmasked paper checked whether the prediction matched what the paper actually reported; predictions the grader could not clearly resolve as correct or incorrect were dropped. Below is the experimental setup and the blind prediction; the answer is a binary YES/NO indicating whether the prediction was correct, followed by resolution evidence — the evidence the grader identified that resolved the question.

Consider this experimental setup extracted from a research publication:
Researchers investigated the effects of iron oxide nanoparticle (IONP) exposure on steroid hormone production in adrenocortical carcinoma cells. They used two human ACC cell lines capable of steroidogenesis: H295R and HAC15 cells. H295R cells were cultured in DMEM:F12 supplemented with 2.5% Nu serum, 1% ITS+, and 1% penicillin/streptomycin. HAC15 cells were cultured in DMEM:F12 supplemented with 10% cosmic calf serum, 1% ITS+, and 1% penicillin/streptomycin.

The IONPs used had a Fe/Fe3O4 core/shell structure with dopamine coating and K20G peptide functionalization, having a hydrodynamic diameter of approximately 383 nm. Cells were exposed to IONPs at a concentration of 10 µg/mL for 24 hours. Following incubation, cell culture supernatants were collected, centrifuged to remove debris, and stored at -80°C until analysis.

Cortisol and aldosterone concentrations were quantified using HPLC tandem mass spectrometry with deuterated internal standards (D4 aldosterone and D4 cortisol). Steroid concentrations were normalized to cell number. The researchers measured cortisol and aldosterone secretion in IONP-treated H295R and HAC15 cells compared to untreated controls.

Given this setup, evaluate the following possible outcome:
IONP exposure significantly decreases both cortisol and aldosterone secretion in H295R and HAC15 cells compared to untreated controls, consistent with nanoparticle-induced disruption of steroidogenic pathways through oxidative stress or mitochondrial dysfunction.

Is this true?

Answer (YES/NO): NO